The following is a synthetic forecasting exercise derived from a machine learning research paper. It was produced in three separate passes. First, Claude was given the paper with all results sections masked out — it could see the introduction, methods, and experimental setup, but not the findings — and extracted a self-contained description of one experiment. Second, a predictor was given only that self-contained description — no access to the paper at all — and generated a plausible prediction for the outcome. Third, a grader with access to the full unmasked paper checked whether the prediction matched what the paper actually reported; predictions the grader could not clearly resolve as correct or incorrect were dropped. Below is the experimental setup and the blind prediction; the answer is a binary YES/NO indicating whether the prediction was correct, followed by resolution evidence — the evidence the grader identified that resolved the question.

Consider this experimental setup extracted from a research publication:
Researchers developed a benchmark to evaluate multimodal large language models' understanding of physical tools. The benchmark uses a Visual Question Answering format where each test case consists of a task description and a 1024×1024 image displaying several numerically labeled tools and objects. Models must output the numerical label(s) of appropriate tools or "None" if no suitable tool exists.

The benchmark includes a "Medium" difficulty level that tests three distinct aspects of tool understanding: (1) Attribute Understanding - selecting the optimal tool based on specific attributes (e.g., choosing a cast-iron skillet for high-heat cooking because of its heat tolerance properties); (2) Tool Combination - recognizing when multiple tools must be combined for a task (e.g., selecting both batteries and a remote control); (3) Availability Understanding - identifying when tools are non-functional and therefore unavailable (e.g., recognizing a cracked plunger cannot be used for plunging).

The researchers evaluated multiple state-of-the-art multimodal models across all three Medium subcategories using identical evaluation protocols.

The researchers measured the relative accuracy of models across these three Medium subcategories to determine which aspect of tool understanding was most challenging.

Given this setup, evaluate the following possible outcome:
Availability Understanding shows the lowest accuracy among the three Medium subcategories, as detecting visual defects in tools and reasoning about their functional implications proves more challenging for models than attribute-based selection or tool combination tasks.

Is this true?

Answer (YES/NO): YES